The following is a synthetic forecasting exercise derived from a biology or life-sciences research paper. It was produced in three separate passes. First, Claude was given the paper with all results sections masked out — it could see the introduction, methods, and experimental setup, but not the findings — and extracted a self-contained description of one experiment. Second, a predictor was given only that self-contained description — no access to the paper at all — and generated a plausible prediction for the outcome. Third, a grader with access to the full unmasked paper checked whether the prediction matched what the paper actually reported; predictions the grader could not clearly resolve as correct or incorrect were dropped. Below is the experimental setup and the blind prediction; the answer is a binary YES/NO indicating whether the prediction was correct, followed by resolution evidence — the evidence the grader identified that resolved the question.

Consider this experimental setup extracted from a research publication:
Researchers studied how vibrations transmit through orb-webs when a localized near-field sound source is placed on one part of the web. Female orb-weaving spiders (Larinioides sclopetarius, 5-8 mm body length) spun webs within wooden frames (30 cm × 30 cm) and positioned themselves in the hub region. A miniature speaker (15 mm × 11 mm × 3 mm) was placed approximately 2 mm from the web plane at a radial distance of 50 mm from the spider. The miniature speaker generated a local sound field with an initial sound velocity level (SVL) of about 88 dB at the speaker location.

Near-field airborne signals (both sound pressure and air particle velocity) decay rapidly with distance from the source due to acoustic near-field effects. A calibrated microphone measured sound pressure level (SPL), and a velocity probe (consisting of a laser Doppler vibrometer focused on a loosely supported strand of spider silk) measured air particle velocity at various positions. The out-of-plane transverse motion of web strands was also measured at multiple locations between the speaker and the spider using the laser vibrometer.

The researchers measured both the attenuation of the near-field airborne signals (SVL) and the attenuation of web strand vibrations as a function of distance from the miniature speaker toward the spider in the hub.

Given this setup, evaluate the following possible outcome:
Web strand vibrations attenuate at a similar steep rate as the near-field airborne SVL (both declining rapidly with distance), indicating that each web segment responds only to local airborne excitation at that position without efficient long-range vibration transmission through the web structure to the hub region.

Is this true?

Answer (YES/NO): NO